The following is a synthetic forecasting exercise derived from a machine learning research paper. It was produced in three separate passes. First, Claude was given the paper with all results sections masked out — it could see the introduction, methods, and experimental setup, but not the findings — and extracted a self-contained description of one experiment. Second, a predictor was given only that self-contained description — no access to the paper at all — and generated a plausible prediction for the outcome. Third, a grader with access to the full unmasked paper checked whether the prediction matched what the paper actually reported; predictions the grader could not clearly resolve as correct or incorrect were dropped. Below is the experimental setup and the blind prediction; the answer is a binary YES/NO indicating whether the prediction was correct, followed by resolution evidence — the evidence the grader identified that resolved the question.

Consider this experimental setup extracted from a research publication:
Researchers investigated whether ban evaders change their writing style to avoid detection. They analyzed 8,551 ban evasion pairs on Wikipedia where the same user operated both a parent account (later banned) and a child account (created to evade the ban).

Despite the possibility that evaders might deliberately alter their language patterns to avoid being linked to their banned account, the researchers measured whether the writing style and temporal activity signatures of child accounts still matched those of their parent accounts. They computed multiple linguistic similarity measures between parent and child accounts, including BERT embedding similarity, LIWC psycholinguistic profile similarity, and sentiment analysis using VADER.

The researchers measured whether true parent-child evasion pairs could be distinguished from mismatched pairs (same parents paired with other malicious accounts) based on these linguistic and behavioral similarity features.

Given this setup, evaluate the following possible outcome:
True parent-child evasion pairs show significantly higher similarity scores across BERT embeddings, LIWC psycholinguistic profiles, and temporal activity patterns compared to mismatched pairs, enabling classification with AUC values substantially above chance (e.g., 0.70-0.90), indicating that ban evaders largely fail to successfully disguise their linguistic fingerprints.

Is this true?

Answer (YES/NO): YES